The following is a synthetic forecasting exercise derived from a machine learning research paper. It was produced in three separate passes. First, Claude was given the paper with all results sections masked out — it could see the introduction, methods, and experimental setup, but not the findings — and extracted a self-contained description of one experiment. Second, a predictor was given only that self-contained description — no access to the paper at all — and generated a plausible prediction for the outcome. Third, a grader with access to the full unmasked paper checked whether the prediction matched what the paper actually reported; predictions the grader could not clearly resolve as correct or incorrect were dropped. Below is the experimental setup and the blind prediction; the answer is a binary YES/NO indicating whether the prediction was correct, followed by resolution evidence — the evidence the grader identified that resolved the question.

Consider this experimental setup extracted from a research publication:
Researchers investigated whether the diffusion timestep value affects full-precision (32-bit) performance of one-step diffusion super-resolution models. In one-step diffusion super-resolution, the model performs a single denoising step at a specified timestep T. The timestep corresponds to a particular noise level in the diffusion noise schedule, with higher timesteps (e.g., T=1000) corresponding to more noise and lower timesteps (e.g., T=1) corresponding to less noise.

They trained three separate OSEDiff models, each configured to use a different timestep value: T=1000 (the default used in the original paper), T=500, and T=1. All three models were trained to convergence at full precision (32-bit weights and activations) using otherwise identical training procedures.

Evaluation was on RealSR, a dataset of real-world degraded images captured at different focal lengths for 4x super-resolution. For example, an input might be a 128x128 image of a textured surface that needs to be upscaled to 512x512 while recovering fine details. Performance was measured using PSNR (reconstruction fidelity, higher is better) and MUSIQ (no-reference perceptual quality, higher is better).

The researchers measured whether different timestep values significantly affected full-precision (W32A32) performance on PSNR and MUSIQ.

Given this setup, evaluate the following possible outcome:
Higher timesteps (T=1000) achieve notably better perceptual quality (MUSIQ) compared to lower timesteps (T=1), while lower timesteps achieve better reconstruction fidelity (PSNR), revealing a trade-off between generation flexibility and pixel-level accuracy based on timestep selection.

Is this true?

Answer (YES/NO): NO